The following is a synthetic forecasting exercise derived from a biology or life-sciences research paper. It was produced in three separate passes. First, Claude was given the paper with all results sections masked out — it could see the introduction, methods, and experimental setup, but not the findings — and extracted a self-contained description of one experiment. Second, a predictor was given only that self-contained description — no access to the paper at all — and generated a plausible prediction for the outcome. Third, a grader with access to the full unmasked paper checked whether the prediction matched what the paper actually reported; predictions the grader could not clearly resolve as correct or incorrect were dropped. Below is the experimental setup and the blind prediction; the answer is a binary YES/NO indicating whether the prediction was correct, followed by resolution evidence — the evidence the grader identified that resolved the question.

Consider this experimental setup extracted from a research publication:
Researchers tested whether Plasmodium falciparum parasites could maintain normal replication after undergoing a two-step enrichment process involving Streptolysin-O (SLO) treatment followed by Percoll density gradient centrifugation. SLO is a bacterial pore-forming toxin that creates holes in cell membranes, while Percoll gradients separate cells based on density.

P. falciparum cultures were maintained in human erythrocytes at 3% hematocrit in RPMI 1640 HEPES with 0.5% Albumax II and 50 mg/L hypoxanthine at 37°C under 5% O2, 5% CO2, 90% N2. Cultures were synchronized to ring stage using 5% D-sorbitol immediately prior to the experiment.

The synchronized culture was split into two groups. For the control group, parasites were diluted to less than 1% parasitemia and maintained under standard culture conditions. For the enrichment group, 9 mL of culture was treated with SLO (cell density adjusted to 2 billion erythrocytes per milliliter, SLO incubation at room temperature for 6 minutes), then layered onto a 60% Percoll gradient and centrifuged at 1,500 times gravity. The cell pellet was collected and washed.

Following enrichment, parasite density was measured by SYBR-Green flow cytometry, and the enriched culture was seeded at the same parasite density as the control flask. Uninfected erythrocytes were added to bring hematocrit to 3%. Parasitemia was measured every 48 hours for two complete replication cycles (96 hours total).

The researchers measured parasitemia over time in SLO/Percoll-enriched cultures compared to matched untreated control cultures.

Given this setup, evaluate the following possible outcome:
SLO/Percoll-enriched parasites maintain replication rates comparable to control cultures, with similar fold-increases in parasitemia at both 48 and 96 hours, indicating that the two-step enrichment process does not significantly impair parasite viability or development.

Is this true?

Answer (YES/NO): YES